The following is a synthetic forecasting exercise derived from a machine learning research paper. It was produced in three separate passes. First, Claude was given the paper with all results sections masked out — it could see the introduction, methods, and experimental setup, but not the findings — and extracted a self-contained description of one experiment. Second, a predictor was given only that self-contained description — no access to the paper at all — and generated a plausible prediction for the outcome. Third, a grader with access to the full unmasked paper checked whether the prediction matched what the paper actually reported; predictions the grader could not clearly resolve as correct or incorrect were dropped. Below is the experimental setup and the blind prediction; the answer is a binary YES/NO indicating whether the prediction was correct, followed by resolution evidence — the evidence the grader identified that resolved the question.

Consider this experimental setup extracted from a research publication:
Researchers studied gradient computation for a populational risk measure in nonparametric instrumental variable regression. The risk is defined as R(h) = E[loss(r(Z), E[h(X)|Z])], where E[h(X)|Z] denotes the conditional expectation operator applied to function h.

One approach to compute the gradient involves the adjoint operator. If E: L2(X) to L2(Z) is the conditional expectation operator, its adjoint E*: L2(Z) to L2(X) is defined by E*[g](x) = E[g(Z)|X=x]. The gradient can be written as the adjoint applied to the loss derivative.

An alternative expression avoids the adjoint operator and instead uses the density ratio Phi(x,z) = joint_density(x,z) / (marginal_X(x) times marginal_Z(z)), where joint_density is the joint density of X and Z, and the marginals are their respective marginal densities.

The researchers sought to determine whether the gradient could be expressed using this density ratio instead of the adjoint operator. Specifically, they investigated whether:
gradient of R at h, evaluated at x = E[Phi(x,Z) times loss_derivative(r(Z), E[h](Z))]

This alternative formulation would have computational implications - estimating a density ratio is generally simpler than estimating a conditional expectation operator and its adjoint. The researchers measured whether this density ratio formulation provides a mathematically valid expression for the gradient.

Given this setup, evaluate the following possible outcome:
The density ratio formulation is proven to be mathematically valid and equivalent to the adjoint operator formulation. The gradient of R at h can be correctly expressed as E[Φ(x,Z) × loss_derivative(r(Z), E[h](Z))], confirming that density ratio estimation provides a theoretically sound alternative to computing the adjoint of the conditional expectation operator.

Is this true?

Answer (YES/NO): YES